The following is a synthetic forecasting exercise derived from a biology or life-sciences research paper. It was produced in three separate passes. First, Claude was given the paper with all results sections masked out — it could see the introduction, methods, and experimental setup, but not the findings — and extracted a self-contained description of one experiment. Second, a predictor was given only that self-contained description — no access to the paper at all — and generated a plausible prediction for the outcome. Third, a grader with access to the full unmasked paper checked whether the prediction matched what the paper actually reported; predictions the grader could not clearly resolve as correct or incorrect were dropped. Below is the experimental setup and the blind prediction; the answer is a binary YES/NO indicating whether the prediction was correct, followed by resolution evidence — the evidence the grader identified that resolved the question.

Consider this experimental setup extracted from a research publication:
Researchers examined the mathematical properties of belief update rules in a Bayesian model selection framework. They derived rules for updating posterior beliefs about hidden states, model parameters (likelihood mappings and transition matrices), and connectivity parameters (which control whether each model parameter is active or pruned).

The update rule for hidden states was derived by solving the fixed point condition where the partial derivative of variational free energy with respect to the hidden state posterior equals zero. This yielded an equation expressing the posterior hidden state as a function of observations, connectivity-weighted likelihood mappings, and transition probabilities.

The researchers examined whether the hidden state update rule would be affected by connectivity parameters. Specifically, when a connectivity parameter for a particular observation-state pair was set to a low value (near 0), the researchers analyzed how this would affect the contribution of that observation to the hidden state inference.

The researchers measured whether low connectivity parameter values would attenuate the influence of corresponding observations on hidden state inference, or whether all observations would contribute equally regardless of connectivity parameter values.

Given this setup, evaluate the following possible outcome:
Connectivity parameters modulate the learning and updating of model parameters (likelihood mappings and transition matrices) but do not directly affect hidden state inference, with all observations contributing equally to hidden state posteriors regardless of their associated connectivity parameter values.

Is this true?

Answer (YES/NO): NO